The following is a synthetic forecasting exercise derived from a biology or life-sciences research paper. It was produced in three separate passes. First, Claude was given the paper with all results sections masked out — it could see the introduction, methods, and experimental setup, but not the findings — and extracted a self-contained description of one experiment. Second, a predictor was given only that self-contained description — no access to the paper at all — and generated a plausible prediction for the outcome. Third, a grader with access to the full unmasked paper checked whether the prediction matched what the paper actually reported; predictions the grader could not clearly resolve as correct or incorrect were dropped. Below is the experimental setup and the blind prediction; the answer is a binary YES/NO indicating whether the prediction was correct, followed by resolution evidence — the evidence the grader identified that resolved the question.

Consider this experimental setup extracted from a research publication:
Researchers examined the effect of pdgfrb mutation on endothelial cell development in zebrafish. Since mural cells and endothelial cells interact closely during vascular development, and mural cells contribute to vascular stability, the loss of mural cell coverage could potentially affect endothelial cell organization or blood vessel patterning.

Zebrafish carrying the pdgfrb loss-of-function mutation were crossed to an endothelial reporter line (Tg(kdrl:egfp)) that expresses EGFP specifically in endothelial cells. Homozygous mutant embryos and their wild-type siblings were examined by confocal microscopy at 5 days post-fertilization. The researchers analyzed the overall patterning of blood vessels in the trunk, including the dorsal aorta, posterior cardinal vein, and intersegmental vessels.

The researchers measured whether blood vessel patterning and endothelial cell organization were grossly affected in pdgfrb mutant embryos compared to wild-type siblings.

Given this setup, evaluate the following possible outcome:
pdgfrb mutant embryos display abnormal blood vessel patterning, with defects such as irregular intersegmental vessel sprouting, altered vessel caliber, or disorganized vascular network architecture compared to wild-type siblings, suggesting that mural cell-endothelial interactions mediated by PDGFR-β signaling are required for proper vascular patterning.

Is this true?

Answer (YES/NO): NO